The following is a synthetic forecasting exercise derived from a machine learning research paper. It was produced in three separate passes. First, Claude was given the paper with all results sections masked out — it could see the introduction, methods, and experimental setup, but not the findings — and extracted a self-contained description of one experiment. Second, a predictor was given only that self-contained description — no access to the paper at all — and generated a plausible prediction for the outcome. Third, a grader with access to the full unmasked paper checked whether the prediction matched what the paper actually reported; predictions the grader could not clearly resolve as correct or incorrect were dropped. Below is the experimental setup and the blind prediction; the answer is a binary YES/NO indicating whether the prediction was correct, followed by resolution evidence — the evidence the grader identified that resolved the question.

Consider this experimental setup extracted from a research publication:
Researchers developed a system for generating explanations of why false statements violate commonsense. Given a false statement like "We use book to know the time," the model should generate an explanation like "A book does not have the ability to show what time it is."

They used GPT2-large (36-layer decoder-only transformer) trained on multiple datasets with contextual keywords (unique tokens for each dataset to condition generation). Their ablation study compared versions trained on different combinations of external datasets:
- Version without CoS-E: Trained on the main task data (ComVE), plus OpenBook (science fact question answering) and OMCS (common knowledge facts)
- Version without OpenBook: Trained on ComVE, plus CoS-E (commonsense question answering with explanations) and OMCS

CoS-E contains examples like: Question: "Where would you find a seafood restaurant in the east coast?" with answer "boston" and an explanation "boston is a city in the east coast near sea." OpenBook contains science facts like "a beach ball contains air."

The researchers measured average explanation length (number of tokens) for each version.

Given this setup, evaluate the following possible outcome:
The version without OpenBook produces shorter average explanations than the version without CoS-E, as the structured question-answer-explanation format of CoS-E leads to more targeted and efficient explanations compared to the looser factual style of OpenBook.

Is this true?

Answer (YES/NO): YES